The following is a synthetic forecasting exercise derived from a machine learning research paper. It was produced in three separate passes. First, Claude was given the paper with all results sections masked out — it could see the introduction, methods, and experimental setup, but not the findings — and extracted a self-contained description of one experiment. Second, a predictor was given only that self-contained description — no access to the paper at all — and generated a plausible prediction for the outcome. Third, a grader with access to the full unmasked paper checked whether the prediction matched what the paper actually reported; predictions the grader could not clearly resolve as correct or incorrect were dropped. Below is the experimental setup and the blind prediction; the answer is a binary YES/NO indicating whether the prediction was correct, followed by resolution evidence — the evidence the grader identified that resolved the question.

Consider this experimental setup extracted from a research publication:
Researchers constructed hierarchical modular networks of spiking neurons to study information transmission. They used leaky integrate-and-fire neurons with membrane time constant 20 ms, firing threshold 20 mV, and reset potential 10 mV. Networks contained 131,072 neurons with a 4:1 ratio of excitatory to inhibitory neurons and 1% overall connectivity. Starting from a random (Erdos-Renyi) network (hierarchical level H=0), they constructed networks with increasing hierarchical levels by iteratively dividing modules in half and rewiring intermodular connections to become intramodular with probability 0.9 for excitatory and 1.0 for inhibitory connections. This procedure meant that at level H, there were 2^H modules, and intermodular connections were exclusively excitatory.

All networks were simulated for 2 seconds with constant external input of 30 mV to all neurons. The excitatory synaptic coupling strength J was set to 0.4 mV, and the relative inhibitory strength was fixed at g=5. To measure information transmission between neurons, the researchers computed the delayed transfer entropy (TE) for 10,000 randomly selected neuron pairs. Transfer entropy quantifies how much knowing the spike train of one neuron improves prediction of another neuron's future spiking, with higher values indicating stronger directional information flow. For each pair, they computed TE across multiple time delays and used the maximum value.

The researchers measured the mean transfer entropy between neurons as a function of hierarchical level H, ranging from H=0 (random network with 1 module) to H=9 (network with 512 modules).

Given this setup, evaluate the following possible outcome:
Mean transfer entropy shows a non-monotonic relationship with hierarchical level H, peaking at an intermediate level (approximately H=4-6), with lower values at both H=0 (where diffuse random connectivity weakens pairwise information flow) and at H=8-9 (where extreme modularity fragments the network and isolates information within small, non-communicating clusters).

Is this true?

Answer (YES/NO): NO